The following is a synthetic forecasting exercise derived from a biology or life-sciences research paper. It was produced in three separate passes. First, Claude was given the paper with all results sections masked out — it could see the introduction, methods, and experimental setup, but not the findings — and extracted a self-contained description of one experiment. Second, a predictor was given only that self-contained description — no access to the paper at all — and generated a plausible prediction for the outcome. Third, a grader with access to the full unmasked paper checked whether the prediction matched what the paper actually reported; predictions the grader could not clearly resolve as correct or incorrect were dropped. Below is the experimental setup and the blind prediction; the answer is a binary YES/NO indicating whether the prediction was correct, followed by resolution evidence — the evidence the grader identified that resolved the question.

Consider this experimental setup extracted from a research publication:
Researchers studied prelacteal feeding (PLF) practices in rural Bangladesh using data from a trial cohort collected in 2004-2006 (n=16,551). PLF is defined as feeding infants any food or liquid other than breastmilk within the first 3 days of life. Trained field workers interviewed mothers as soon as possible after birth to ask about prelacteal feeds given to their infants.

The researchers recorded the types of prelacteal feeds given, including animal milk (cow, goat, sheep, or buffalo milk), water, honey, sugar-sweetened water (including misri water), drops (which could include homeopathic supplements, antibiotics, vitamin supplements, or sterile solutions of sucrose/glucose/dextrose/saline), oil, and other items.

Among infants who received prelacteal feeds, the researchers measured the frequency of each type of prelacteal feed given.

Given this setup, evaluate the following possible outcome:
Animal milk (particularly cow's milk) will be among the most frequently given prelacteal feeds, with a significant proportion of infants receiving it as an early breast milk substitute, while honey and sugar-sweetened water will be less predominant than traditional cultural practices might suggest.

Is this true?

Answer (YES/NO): NO